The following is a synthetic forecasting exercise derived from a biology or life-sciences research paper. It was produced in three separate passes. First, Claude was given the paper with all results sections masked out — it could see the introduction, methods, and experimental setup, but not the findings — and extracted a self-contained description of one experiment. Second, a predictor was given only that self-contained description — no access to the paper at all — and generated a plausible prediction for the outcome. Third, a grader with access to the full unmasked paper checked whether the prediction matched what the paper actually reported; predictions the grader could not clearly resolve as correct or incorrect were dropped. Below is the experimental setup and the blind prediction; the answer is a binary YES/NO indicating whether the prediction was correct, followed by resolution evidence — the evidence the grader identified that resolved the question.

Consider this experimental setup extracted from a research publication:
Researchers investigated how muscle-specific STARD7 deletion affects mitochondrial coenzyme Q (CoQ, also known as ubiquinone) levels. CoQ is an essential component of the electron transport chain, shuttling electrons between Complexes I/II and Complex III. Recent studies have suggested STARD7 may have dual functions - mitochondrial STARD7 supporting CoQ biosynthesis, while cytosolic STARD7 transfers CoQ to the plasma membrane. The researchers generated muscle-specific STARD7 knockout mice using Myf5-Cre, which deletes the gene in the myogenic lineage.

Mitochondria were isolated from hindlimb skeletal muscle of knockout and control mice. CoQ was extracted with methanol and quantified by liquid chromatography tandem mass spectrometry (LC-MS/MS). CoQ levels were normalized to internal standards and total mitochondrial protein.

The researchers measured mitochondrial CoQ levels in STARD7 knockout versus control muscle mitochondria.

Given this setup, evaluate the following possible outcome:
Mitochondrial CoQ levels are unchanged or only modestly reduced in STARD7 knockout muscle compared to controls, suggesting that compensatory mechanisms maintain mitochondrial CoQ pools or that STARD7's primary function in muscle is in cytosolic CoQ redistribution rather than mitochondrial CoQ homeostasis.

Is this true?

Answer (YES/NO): NO